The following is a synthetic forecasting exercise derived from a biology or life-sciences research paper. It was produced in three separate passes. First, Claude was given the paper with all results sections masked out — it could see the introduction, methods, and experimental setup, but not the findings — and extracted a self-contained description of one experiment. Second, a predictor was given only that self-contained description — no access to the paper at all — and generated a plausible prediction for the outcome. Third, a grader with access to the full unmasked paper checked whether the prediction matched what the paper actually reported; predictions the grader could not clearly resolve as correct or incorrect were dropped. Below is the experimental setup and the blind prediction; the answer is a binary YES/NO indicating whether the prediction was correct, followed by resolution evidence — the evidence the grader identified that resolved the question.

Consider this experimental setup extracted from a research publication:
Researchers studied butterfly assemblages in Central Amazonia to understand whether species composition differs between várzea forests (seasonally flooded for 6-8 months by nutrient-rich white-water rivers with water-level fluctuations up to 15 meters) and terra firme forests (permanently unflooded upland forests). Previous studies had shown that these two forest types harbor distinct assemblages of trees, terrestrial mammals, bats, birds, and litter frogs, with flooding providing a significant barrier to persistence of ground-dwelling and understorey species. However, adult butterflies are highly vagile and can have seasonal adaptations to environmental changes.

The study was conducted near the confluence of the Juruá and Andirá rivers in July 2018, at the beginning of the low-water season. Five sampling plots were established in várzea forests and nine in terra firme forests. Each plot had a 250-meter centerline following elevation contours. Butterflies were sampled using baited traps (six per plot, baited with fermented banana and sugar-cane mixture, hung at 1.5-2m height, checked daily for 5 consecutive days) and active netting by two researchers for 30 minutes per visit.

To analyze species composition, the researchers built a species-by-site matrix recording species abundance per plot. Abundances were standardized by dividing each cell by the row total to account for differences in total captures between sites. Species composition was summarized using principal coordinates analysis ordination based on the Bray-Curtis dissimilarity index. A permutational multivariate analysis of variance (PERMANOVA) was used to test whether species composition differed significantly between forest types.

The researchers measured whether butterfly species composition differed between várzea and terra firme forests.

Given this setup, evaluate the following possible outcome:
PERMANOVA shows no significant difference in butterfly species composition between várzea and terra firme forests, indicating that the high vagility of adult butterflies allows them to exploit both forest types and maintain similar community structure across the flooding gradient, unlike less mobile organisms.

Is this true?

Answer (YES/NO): NO